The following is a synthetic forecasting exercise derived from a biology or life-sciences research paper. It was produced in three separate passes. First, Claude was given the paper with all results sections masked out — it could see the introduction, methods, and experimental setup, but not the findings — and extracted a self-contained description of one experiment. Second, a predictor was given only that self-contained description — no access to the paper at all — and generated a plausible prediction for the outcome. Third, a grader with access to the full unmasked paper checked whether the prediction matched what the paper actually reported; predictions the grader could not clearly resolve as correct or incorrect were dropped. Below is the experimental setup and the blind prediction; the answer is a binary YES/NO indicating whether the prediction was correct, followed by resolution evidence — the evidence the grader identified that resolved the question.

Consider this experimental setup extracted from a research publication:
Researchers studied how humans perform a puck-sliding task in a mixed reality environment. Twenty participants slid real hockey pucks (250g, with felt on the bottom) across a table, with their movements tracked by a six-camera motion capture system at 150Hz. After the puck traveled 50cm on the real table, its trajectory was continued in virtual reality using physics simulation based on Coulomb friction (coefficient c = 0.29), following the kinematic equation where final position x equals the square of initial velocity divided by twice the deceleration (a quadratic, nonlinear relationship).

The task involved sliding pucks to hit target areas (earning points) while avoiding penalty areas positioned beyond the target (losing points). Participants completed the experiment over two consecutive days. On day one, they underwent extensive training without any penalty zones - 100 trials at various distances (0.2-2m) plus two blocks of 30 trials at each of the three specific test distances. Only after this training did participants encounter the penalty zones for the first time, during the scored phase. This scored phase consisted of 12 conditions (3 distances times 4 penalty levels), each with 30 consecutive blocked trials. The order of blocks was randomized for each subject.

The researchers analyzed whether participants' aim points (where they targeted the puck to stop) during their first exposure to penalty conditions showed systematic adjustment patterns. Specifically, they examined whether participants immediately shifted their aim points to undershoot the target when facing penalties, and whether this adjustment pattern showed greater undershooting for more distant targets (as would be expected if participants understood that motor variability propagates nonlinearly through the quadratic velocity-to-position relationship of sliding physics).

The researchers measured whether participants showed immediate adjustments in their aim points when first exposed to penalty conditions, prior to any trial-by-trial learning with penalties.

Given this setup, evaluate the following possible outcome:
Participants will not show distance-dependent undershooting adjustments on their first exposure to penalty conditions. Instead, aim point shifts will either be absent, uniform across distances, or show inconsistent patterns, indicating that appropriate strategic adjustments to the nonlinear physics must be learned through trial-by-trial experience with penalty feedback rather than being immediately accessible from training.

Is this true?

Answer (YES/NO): NO